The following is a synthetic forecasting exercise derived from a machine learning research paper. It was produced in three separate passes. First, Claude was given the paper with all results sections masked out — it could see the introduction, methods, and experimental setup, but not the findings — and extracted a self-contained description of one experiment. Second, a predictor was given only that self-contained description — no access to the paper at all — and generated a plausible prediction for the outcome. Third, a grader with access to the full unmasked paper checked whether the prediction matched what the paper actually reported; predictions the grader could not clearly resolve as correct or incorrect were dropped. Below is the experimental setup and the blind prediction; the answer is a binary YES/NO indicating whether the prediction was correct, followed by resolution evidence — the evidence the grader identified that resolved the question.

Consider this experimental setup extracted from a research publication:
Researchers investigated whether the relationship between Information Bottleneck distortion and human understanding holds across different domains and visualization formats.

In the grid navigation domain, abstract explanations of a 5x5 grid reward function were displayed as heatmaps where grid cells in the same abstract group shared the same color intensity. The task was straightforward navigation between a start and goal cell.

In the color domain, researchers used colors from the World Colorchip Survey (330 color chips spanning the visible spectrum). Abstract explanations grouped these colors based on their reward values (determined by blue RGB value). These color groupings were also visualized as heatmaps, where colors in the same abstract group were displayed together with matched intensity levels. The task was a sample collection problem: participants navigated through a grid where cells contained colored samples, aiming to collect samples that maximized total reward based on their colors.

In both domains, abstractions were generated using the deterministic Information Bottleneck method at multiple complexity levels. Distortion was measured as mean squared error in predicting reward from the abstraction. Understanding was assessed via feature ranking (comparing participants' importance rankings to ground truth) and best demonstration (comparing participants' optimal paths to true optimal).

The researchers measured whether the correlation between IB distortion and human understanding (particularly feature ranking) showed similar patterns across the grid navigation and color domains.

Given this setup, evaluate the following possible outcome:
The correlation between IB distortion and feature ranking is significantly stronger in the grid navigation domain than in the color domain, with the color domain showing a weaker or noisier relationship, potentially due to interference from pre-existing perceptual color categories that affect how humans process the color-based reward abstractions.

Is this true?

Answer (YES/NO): YES